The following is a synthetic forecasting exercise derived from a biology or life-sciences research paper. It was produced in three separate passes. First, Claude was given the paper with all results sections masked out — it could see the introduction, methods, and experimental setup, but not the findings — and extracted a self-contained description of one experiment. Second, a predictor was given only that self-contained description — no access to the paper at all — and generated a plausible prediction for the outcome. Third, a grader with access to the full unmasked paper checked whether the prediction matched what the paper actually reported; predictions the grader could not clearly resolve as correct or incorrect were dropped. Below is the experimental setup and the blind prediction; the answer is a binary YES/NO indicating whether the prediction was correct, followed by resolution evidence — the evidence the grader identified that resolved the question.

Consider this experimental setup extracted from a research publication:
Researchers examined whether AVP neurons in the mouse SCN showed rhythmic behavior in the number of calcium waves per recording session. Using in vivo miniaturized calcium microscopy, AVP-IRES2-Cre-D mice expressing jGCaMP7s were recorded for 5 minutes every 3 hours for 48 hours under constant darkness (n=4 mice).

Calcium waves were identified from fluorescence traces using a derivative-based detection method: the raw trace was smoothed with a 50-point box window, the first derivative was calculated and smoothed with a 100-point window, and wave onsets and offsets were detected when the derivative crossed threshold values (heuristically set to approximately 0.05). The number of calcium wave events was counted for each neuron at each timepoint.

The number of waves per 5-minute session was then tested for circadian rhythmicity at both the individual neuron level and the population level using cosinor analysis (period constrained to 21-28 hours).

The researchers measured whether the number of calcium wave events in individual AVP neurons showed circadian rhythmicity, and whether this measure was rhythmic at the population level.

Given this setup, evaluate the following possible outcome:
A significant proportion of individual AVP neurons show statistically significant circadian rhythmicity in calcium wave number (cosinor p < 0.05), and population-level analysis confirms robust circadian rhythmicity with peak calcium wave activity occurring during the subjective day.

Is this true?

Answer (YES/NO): NO